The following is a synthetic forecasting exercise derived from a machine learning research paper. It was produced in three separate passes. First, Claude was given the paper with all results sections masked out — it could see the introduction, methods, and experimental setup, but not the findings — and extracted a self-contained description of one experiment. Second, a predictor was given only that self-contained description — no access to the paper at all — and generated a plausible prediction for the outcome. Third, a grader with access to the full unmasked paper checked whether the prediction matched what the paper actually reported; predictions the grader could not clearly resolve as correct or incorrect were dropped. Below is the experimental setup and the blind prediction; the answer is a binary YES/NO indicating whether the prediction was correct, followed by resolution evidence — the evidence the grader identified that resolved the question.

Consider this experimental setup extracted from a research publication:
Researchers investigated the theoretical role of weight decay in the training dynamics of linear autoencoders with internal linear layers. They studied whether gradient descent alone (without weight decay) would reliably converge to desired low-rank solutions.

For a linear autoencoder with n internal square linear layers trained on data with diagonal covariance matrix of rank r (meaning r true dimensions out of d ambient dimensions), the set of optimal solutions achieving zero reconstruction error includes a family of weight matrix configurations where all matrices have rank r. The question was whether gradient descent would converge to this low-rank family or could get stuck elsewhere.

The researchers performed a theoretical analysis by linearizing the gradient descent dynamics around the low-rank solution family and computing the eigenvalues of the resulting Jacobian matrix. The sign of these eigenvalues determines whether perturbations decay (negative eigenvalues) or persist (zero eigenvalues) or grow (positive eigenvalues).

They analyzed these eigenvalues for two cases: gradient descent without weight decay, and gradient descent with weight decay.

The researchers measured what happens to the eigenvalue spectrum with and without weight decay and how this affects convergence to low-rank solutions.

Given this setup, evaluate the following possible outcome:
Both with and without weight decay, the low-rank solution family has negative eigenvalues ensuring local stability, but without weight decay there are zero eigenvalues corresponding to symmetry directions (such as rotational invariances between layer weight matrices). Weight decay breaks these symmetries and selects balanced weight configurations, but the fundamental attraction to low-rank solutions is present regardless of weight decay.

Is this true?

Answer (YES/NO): NO